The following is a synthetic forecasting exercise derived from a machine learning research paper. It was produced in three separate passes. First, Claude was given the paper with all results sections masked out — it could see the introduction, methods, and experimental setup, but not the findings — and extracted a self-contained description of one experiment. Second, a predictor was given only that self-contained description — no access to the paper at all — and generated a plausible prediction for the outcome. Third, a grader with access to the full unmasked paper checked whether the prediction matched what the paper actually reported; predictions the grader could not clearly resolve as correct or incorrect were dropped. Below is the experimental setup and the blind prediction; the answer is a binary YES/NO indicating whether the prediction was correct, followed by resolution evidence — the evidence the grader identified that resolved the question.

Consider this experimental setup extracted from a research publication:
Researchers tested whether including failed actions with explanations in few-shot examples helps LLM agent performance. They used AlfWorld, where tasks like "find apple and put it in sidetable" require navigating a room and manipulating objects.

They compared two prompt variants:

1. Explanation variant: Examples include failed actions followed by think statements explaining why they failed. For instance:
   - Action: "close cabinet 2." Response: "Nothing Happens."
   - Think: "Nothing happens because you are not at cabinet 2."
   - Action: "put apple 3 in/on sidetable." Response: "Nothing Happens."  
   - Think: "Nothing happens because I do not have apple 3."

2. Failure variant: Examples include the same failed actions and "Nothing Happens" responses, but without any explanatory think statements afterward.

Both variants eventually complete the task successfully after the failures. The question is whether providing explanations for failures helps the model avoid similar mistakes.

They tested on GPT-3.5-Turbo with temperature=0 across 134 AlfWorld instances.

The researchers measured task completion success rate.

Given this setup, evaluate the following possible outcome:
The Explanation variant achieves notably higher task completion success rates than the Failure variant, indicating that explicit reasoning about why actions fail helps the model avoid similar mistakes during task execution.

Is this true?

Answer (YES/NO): NO